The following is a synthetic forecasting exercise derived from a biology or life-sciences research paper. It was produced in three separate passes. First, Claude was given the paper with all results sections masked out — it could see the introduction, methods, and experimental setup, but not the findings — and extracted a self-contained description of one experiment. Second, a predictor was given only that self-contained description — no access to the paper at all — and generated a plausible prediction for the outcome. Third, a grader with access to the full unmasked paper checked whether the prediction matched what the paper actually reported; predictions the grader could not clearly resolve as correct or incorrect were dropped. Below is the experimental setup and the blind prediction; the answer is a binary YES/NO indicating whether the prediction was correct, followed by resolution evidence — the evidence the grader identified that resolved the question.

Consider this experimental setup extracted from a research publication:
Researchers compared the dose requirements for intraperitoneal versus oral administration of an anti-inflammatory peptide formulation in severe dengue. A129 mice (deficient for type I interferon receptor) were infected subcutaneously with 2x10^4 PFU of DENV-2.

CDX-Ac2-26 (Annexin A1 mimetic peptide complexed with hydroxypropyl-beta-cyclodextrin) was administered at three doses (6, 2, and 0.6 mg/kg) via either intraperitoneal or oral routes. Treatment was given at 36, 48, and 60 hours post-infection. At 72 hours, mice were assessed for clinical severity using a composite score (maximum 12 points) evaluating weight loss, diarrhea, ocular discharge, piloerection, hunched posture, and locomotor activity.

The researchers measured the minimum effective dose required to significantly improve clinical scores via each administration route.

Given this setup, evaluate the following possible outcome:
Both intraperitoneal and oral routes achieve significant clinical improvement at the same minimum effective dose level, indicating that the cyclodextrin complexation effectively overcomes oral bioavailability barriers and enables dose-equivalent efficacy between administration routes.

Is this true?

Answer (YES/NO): NO